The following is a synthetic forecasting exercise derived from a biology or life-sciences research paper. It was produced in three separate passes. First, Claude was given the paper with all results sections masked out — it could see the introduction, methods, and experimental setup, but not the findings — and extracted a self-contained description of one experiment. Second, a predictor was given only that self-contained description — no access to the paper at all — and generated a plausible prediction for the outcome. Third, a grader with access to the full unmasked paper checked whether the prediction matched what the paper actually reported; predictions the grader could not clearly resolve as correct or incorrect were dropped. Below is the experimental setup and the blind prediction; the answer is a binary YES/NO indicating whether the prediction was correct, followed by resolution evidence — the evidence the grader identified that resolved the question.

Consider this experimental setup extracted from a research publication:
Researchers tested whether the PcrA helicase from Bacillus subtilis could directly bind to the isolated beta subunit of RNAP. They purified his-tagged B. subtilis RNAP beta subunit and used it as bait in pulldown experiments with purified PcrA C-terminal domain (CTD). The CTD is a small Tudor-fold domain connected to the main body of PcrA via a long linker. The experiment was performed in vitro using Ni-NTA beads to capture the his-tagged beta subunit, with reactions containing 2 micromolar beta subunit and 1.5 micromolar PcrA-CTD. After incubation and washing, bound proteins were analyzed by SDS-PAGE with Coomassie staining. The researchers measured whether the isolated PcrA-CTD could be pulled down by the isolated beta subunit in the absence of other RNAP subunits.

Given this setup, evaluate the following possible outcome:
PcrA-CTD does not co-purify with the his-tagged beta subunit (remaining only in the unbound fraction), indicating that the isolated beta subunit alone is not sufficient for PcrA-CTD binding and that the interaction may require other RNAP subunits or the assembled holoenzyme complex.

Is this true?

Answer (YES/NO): NO